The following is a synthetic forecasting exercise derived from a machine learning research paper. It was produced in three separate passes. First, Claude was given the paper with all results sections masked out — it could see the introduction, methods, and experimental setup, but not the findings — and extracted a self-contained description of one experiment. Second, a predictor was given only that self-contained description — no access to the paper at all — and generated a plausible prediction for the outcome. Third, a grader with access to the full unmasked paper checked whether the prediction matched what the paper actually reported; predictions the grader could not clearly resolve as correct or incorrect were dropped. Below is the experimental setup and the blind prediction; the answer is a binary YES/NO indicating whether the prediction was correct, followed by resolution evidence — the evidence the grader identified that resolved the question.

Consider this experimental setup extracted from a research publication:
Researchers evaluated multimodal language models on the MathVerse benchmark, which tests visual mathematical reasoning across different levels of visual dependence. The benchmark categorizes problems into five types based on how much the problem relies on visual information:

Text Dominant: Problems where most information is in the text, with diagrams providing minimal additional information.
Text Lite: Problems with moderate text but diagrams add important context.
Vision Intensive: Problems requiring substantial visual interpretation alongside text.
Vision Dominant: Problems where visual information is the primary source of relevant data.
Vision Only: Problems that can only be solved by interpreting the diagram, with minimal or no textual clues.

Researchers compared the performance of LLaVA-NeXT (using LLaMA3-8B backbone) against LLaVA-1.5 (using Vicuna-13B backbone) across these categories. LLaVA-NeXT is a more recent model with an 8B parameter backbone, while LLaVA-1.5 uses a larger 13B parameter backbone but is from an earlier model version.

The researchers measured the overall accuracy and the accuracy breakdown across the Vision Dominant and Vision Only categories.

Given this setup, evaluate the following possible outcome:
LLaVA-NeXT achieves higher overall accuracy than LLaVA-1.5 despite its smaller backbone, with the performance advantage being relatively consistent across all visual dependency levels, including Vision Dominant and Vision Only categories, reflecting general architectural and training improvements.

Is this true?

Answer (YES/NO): NO